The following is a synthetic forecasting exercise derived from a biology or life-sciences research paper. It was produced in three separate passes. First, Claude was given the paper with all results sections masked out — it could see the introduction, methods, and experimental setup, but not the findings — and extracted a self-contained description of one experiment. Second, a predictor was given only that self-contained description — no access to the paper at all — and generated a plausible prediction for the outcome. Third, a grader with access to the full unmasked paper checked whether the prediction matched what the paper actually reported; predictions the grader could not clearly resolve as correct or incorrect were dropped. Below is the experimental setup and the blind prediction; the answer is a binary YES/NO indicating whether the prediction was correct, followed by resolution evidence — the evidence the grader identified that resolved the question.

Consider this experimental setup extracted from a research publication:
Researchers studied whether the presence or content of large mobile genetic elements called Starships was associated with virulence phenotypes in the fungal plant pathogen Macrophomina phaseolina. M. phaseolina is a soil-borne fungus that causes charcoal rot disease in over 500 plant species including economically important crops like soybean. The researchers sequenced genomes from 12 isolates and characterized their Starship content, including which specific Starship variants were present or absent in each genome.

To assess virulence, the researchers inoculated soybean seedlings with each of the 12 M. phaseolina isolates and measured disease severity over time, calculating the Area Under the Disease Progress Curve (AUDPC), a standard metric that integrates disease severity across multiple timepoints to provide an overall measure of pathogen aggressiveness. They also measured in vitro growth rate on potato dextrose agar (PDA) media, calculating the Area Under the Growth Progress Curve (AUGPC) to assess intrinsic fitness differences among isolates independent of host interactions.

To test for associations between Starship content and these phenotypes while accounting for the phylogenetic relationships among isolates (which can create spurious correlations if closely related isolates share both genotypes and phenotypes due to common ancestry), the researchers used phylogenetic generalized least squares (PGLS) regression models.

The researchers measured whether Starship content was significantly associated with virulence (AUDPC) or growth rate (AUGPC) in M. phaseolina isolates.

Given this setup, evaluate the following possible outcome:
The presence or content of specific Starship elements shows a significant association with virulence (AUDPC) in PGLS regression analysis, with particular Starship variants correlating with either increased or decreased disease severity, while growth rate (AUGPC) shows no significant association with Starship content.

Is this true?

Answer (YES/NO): NO